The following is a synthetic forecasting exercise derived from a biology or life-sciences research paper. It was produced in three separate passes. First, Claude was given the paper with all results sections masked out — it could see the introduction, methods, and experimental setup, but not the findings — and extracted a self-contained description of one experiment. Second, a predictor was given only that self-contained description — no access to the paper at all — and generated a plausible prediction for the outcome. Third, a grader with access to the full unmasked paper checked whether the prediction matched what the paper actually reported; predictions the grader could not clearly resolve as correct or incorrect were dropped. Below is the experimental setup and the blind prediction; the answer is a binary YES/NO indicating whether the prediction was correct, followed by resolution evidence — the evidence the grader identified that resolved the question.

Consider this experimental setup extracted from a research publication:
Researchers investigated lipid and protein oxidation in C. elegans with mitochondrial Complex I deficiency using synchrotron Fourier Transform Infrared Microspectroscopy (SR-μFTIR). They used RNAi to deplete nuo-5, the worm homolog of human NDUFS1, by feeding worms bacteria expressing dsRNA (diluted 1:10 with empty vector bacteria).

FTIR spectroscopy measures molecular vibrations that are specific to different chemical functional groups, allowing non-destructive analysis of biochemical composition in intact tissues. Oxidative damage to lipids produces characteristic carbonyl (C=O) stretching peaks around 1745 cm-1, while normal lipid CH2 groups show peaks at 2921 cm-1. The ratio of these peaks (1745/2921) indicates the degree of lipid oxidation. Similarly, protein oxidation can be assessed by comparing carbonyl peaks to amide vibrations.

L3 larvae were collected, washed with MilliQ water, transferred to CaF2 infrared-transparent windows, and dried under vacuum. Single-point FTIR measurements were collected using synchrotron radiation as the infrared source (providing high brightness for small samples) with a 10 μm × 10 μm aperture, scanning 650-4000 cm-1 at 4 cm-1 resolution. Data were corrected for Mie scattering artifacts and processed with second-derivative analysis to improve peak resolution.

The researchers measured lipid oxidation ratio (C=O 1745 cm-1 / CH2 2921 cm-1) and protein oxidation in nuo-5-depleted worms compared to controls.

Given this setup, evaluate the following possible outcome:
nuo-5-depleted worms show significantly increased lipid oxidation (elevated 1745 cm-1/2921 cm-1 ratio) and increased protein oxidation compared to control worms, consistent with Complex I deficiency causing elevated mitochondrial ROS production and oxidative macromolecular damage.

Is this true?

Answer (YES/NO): NO